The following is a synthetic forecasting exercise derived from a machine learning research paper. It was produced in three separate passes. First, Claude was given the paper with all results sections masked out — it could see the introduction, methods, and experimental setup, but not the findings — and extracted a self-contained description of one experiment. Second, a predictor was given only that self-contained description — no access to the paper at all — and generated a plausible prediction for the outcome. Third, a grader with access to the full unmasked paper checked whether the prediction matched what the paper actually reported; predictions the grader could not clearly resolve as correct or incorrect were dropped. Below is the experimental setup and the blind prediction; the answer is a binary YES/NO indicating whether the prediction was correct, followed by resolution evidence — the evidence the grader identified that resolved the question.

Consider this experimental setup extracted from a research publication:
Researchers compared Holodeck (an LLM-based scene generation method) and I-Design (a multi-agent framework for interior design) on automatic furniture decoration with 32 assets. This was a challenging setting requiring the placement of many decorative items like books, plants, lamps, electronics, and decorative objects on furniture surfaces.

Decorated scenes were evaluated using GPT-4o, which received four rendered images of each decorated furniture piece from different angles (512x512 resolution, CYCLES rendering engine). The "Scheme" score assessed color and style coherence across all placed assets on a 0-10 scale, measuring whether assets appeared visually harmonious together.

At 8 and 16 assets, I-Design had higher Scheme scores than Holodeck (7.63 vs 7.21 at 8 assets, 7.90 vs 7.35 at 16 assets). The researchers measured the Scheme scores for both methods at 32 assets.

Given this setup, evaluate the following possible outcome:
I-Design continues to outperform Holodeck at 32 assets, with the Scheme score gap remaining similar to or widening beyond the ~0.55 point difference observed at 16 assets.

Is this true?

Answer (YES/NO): NO